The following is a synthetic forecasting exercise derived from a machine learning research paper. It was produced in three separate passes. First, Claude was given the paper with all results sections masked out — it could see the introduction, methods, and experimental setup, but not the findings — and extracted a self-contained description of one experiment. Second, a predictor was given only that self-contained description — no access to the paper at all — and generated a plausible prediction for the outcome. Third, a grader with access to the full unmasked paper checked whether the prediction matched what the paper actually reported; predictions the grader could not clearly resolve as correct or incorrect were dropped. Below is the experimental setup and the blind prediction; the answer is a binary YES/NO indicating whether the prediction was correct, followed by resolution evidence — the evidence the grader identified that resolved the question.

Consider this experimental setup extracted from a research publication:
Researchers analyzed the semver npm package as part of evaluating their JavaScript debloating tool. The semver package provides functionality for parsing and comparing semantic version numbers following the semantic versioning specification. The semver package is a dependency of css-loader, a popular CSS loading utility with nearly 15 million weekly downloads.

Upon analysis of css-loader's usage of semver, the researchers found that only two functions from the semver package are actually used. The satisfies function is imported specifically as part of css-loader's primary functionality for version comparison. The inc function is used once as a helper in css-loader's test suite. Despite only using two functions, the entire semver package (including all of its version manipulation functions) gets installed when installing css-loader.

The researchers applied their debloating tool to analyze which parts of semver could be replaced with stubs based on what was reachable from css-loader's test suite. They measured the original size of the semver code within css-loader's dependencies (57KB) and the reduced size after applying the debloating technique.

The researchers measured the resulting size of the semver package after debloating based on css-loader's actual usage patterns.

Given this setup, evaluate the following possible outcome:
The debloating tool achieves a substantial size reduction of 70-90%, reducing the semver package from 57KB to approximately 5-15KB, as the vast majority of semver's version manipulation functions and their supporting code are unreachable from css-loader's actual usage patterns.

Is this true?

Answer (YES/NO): NO